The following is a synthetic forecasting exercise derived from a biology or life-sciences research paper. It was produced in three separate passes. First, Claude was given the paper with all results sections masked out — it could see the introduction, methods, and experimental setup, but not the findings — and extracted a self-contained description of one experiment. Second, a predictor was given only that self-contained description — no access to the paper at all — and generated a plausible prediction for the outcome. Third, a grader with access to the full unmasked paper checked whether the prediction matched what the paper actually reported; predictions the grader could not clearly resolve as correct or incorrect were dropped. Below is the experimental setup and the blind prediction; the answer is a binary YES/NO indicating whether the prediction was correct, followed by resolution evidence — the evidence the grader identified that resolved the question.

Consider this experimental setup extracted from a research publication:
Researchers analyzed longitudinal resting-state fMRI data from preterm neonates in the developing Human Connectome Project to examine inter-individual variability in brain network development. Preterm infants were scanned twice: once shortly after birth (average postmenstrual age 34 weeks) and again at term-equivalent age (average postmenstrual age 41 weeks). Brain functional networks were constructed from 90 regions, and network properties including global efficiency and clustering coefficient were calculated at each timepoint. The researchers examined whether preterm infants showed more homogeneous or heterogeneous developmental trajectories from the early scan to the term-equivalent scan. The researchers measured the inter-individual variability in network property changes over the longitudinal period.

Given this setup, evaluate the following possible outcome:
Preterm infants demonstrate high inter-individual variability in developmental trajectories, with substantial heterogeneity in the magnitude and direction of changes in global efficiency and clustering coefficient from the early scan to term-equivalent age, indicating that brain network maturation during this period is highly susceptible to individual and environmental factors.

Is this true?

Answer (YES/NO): YES